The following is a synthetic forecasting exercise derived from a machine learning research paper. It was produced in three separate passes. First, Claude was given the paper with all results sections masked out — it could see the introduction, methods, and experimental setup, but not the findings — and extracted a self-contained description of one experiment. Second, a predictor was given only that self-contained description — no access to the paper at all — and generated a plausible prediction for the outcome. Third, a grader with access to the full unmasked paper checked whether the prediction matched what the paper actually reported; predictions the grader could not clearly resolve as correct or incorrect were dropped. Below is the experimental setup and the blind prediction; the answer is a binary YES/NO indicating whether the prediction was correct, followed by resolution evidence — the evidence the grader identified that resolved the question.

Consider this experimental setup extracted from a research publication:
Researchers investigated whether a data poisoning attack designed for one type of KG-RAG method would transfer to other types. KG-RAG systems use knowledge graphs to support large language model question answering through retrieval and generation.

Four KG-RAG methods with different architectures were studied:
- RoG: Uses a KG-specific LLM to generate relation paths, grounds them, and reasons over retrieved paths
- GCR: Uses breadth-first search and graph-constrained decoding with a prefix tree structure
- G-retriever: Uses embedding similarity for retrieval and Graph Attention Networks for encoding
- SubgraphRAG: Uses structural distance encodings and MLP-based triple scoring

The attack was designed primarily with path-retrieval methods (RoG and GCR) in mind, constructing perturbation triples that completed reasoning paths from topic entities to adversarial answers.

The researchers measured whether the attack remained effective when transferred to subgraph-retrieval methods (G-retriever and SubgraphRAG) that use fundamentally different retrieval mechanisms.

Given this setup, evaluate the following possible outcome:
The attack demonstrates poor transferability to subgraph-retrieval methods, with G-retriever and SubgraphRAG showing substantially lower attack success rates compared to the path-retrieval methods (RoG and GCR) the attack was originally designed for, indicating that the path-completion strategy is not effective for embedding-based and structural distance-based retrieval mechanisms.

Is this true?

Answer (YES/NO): NO